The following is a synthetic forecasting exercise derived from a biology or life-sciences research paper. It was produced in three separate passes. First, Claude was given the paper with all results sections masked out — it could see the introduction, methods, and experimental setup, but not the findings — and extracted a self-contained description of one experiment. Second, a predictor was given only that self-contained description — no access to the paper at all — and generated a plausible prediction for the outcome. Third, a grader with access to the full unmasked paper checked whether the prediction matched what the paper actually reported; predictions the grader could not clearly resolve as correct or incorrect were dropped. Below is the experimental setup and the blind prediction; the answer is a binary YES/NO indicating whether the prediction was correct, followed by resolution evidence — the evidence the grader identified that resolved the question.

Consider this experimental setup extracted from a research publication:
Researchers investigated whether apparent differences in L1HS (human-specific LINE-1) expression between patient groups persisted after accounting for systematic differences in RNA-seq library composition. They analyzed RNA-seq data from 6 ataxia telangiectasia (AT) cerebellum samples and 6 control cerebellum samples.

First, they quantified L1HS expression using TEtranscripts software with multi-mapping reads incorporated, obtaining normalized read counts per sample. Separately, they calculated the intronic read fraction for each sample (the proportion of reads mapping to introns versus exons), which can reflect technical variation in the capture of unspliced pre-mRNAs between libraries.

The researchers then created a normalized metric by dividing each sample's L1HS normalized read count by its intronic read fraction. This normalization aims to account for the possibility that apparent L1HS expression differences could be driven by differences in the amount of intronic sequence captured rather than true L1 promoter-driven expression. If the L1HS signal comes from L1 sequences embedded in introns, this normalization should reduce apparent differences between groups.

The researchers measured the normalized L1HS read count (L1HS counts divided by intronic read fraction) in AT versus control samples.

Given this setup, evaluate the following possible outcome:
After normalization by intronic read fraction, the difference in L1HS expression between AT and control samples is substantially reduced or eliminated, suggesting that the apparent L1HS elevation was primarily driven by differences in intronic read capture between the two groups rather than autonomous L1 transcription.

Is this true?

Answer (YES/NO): YES